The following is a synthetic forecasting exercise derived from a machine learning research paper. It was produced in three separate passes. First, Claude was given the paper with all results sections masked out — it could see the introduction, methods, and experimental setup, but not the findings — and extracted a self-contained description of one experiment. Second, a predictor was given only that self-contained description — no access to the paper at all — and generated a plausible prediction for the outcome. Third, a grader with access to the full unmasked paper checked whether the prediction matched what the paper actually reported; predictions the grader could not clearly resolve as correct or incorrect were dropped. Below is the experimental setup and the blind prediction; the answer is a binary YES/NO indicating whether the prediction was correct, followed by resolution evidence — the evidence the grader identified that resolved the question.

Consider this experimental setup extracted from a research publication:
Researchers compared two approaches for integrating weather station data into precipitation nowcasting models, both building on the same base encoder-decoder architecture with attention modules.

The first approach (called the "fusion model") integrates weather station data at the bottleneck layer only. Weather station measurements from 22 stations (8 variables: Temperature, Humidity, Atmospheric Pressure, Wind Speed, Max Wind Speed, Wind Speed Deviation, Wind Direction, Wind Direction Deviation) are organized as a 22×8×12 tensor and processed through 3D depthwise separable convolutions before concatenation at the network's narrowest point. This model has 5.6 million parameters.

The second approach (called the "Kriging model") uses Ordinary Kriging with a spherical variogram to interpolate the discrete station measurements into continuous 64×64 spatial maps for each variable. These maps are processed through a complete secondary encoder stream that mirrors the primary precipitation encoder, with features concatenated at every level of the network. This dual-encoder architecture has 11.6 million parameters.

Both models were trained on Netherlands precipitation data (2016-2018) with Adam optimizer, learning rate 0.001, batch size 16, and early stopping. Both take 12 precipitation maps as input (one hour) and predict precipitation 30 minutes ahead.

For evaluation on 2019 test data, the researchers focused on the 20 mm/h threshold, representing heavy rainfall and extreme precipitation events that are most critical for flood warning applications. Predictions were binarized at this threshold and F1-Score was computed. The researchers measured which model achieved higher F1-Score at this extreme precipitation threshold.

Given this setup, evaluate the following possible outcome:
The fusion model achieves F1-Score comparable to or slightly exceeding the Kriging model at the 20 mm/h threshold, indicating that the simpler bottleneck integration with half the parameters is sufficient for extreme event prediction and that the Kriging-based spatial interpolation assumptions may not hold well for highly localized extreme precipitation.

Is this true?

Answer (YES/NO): NO